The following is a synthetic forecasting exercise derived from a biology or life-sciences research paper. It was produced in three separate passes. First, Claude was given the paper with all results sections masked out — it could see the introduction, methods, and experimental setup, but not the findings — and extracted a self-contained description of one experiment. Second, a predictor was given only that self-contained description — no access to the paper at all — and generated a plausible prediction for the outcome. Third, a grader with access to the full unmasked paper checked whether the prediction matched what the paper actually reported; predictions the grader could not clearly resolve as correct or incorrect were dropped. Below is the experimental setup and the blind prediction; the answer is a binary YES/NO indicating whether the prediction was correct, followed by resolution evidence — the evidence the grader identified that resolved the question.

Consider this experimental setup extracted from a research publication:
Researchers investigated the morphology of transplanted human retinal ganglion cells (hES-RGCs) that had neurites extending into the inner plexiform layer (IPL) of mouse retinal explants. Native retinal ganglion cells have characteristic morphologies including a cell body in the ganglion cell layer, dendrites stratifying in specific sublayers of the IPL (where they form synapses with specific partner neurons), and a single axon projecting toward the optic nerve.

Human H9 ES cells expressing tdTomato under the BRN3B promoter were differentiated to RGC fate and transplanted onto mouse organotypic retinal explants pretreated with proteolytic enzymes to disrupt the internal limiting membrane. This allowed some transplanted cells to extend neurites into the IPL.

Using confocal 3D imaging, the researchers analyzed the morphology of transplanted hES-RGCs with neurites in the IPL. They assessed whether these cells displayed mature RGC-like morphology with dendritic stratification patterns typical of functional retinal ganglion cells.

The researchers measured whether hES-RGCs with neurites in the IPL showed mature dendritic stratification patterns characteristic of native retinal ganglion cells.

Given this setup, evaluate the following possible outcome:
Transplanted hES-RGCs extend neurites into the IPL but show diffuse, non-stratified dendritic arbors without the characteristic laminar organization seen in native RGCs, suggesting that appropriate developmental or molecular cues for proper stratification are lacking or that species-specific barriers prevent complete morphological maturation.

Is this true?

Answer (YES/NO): YES